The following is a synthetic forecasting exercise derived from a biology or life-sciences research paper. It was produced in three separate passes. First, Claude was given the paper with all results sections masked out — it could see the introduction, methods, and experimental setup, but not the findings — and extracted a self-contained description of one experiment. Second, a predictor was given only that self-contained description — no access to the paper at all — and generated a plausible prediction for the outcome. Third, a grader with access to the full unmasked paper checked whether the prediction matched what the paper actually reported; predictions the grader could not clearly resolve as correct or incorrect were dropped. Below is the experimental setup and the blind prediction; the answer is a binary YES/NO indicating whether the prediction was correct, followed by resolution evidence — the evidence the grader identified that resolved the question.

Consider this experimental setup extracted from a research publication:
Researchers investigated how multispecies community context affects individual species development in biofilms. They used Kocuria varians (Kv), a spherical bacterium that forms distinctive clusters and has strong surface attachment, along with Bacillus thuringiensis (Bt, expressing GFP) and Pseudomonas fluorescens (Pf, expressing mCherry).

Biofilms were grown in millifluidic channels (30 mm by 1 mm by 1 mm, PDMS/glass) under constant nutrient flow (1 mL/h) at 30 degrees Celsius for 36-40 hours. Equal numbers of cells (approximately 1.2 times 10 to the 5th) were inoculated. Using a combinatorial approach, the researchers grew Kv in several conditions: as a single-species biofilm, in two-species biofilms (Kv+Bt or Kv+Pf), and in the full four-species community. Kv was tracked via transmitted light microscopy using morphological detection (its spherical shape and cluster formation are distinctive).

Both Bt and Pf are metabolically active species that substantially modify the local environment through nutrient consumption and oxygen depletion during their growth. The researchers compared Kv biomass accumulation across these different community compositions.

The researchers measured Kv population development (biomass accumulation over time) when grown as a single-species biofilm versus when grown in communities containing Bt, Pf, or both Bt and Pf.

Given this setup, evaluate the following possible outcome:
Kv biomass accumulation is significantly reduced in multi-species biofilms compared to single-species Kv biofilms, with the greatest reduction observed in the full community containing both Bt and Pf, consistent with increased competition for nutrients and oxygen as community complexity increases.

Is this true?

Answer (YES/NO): NO